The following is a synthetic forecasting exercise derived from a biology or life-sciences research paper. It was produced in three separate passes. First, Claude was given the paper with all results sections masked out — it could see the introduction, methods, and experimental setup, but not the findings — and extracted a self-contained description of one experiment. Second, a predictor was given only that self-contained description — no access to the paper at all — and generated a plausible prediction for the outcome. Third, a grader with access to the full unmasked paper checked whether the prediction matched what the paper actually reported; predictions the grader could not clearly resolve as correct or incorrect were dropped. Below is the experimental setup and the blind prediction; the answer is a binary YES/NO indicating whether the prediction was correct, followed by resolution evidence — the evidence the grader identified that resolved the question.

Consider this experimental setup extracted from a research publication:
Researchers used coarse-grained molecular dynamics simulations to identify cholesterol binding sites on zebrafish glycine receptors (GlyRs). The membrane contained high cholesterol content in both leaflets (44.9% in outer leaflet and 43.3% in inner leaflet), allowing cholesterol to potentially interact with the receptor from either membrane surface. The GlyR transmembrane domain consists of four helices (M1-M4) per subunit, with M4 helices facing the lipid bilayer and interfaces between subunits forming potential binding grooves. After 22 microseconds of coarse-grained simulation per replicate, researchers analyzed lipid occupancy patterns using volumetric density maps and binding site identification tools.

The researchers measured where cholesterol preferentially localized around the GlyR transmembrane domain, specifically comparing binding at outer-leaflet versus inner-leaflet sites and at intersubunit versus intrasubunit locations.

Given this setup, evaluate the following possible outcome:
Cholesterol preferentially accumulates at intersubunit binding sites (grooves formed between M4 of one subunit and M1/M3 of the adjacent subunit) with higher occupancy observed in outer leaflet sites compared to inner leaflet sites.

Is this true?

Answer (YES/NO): NO